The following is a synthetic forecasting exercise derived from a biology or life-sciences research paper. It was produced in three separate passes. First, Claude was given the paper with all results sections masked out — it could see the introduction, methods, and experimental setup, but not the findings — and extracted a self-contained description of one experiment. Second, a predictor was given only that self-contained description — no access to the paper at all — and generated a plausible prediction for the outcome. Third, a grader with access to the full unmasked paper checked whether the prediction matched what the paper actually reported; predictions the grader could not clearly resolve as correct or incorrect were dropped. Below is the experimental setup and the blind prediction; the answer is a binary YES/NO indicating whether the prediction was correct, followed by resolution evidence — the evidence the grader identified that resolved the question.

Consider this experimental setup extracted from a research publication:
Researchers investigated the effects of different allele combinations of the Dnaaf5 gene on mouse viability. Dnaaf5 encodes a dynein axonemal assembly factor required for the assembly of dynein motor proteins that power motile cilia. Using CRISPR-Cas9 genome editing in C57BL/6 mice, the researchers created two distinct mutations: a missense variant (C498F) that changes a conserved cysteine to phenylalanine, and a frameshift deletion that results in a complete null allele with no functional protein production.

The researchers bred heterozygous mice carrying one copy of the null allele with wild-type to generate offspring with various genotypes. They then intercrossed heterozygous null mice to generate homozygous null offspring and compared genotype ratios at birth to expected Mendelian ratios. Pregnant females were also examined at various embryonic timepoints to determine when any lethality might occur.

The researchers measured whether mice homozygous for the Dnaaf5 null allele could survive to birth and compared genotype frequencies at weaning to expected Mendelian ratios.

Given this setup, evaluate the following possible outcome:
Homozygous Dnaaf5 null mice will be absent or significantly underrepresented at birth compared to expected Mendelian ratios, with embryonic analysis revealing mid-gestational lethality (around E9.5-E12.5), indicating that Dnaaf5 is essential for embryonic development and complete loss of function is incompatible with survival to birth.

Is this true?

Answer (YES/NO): NO